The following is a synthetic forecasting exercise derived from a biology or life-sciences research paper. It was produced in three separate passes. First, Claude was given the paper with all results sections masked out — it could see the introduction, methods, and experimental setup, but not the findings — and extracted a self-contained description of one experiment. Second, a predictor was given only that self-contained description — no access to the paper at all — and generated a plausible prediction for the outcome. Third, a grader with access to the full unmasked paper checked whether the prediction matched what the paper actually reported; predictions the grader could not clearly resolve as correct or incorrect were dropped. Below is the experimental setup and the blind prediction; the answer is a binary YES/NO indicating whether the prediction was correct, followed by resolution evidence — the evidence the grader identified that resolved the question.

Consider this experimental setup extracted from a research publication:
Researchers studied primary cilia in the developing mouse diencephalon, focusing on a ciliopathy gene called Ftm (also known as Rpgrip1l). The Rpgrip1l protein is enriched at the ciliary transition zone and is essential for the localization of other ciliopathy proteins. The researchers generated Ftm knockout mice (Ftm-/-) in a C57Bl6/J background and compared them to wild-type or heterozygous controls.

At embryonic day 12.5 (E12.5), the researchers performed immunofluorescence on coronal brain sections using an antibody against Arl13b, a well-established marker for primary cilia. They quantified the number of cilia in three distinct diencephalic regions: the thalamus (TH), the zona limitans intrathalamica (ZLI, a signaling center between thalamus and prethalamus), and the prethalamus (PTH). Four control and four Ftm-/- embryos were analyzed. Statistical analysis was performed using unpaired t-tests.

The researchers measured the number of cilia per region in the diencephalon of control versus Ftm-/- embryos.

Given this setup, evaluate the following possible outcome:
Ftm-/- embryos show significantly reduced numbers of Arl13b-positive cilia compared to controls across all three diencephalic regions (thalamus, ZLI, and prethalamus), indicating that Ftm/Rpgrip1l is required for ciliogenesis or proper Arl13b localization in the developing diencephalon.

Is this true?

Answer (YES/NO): YES